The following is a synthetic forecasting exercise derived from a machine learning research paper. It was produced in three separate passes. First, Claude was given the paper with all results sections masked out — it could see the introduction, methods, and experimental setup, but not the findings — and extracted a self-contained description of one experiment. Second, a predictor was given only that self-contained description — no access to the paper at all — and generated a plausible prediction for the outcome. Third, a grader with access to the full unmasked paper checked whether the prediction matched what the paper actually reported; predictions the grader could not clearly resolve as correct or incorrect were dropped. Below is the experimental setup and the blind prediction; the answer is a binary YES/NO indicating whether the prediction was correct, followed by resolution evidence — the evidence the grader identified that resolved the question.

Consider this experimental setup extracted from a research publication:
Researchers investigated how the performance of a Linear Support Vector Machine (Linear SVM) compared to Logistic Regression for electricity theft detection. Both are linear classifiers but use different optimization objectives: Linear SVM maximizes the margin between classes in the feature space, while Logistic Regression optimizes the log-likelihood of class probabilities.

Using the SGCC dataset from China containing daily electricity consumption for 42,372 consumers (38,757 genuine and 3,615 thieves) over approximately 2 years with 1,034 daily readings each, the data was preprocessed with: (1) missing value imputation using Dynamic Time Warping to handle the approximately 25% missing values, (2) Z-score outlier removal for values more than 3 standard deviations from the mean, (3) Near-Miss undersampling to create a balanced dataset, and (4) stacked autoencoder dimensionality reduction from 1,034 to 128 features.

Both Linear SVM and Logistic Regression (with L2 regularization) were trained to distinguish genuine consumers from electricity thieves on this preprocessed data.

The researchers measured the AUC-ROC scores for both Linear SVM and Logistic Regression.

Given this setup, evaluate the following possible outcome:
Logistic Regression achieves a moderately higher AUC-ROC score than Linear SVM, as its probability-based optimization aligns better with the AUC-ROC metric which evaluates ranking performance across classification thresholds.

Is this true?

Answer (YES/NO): NO